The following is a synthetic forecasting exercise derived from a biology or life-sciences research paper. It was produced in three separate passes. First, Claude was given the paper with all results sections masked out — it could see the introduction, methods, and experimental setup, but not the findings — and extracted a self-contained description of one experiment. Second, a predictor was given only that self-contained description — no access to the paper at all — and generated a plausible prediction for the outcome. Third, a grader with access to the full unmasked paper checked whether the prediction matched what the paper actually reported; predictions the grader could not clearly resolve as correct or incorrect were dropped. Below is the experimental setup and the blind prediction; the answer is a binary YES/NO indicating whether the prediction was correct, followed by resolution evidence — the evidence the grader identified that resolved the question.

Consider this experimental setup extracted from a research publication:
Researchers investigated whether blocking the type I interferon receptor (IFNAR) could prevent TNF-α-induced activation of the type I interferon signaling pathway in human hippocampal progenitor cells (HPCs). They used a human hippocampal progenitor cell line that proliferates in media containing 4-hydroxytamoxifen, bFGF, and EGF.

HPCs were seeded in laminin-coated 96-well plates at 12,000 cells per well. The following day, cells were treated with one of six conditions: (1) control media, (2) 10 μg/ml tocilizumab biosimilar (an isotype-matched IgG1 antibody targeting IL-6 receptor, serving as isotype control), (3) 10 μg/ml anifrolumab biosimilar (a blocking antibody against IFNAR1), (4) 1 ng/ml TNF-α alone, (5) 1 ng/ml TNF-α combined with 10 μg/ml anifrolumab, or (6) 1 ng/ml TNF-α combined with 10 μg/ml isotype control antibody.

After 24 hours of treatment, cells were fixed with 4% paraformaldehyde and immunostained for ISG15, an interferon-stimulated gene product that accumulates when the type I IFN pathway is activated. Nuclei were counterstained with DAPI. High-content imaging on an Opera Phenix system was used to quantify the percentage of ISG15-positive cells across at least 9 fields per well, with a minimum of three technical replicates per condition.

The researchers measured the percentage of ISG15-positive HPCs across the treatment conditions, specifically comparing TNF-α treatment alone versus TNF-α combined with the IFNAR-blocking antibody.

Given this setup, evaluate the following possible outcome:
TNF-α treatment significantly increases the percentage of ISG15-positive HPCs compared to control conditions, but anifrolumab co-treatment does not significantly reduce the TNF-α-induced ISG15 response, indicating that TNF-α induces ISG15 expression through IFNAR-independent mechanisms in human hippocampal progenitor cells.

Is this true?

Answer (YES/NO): NO